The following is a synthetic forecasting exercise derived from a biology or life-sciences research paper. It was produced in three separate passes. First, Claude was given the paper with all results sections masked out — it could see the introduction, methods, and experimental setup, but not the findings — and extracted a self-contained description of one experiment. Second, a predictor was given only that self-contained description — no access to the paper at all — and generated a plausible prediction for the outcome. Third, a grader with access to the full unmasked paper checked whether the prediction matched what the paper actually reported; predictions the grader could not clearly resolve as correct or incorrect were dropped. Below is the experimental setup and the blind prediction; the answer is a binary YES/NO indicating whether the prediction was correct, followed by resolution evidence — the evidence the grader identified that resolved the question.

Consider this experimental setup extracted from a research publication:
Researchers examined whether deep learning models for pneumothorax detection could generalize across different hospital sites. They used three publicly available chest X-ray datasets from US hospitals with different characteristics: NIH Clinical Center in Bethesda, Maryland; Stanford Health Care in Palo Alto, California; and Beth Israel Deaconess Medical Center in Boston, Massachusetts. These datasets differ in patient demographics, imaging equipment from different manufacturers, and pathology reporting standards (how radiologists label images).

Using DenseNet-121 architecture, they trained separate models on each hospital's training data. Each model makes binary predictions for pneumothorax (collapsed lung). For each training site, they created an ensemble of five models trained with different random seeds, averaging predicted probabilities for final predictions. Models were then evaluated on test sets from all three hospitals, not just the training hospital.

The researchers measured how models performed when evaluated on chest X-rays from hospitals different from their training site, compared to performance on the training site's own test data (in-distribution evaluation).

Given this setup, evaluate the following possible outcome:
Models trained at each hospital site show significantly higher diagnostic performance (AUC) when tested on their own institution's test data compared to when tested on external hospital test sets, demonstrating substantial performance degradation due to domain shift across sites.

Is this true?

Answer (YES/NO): YES